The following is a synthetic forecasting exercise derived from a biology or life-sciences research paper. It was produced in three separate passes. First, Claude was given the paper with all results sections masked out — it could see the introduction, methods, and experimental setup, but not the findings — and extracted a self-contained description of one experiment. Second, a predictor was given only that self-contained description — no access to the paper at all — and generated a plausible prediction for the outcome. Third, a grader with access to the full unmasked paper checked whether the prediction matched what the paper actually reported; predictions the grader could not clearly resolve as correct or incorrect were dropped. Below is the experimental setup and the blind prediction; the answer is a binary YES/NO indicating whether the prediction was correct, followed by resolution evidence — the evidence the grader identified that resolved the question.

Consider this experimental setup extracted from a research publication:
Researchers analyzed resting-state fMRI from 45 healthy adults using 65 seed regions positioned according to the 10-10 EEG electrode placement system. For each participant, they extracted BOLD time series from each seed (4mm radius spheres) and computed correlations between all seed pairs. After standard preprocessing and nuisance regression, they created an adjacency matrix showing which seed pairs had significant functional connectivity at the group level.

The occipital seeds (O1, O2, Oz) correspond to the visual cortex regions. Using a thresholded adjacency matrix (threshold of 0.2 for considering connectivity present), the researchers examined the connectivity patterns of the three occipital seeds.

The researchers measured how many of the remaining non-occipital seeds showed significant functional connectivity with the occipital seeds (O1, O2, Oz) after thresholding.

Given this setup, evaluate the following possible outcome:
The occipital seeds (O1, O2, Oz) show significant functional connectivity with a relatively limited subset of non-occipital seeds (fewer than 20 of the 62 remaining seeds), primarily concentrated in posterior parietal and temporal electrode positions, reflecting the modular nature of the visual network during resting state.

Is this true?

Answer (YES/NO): YES